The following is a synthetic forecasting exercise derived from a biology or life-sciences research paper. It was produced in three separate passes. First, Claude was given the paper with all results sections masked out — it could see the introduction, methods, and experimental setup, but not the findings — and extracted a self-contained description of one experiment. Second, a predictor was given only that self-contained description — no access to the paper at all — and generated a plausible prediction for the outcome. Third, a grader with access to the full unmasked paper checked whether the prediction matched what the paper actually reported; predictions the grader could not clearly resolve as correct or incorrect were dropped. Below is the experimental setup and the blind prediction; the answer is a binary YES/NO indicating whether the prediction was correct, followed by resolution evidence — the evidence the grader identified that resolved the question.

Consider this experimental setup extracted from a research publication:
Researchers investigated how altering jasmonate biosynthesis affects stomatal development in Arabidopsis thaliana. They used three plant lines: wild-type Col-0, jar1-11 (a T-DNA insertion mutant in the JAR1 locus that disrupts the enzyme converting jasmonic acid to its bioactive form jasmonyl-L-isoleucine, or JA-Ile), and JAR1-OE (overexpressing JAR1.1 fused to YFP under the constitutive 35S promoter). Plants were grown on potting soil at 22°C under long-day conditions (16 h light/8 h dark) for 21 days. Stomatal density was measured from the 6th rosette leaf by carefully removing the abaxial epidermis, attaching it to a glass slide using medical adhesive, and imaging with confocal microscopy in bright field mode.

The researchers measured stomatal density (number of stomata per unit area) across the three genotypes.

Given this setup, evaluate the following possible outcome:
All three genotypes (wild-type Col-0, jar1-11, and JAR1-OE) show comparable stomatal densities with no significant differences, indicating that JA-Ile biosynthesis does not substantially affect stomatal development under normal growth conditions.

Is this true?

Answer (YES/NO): NO